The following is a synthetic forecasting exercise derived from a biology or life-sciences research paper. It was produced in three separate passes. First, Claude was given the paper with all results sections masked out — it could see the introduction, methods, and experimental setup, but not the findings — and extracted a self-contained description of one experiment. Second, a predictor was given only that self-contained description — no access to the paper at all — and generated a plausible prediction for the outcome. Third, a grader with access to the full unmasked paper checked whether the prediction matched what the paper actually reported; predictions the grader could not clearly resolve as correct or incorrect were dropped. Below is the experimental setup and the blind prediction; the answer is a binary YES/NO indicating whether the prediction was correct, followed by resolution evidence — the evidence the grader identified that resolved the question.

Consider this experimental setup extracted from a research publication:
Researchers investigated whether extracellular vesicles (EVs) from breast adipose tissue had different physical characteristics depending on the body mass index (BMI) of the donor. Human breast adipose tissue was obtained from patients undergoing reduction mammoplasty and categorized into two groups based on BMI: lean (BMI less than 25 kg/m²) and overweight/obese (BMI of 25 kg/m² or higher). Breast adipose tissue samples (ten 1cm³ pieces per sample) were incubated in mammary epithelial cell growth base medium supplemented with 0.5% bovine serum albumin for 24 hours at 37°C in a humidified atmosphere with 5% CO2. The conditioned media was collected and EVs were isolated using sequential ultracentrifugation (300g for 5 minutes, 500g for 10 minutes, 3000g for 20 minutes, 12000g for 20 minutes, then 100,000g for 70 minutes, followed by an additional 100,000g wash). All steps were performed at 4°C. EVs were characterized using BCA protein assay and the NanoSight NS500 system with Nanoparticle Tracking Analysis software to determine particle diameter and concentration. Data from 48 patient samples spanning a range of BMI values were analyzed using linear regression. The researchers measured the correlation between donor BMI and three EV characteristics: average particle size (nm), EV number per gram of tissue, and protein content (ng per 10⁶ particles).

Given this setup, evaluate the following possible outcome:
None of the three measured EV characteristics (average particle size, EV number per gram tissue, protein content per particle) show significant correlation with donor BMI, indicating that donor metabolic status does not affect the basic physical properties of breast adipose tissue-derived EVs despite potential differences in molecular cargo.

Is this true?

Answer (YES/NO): NO